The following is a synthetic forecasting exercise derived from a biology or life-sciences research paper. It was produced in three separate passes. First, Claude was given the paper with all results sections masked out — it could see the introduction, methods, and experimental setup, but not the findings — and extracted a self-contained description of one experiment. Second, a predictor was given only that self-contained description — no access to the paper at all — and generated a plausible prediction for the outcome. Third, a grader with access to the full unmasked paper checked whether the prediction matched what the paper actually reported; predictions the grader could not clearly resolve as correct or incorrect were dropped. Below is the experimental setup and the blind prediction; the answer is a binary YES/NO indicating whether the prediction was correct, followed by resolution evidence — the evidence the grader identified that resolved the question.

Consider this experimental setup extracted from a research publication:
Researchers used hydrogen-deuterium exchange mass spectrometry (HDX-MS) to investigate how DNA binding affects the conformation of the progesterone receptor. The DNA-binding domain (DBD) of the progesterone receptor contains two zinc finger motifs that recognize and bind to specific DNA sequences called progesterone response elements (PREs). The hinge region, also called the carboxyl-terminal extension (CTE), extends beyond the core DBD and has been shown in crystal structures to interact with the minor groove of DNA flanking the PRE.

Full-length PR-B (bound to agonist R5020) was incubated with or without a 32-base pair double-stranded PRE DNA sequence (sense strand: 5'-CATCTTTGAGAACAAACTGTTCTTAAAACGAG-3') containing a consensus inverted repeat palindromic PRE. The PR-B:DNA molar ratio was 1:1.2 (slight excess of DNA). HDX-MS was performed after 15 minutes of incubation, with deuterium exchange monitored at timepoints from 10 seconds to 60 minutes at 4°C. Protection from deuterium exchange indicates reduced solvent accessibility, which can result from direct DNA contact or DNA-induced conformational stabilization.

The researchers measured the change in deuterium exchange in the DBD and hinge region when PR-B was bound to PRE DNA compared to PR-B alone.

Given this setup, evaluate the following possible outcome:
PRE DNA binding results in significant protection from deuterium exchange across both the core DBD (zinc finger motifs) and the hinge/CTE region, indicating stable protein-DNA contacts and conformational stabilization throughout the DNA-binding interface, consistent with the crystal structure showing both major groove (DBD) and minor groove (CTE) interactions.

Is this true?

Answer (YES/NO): NO